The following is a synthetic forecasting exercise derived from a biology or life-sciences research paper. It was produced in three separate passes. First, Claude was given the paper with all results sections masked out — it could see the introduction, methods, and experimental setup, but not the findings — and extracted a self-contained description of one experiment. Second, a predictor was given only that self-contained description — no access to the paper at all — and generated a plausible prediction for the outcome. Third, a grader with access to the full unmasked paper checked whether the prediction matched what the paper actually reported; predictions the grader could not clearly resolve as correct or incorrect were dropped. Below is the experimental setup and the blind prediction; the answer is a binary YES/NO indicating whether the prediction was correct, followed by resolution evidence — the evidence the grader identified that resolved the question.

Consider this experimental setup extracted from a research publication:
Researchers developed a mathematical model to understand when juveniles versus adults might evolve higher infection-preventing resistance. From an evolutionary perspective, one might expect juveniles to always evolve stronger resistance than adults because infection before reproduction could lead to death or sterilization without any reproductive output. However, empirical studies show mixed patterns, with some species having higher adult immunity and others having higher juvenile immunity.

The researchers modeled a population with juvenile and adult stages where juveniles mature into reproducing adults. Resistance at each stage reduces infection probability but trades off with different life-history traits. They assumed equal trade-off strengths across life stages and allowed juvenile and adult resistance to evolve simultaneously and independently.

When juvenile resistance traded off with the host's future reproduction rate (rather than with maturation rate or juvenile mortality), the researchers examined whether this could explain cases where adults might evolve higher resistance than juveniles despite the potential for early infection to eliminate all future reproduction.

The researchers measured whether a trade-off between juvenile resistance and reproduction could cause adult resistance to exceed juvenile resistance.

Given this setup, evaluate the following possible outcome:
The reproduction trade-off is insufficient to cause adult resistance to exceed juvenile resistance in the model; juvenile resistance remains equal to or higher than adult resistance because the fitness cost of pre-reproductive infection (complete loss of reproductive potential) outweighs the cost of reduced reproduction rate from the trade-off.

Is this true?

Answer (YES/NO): NO